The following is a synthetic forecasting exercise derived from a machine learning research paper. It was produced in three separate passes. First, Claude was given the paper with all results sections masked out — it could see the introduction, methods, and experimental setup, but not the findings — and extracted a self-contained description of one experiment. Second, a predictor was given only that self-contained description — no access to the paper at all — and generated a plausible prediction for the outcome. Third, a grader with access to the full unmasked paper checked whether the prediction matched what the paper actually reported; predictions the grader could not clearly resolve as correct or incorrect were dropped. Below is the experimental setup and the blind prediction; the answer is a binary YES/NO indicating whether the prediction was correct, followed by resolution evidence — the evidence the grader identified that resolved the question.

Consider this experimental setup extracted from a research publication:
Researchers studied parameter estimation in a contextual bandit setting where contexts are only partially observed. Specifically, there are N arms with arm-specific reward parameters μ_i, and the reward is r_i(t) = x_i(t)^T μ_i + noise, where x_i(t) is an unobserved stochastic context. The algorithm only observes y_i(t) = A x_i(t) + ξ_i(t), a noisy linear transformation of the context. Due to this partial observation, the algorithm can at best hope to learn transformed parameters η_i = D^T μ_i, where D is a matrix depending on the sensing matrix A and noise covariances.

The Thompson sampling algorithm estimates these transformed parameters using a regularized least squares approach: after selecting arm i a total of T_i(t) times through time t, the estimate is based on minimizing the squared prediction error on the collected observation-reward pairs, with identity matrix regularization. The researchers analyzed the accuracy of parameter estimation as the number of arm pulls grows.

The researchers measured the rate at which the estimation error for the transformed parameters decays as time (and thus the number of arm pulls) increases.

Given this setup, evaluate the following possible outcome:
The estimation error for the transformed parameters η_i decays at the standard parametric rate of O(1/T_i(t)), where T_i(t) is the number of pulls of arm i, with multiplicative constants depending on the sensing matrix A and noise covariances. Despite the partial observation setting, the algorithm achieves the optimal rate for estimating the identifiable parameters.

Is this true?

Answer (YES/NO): NO